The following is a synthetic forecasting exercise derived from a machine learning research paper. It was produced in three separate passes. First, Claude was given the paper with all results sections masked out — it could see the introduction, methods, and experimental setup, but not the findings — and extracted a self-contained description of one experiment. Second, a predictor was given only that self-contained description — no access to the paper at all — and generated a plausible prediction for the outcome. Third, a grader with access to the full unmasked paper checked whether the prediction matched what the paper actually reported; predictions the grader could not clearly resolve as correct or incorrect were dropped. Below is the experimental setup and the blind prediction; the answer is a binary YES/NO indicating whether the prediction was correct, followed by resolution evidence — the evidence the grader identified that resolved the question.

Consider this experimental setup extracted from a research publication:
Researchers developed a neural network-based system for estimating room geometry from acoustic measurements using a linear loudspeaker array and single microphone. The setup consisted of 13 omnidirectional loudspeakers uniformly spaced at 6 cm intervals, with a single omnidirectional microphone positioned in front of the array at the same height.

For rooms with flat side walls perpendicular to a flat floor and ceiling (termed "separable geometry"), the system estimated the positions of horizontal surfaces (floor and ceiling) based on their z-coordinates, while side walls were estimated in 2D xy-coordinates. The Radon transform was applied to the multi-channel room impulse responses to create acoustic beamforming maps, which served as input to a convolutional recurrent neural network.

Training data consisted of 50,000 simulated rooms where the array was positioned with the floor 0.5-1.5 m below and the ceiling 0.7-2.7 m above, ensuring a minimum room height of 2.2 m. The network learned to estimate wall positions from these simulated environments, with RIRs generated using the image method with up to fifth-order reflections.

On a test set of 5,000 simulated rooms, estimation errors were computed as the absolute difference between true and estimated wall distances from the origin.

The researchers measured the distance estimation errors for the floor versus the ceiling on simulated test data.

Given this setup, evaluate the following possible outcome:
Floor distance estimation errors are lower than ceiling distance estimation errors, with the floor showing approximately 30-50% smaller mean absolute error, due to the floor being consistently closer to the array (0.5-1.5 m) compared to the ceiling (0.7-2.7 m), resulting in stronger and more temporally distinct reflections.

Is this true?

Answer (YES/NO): YES